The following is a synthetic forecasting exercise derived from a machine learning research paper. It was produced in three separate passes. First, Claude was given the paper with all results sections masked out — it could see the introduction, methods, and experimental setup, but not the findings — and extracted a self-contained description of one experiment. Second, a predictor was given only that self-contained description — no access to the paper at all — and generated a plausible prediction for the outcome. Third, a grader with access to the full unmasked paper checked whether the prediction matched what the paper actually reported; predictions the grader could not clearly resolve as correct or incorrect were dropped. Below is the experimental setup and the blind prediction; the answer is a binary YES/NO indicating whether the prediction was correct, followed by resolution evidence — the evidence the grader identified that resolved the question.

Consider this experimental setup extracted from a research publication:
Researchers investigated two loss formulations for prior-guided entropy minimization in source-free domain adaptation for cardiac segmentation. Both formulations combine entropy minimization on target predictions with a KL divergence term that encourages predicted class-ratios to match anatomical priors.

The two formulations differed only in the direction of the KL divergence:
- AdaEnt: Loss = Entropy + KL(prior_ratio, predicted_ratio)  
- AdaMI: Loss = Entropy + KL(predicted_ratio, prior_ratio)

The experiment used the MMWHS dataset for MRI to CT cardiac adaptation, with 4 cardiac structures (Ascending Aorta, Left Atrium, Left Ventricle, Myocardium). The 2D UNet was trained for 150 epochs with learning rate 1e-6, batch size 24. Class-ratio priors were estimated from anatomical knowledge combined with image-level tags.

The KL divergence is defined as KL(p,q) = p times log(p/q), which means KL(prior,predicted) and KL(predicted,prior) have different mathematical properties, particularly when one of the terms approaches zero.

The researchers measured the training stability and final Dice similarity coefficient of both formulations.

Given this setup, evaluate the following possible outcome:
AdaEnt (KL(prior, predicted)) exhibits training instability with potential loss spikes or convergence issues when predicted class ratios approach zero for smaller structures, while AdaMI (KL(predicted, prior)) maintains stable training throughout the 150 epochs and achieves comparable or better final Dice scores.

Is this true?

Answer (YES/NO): YES